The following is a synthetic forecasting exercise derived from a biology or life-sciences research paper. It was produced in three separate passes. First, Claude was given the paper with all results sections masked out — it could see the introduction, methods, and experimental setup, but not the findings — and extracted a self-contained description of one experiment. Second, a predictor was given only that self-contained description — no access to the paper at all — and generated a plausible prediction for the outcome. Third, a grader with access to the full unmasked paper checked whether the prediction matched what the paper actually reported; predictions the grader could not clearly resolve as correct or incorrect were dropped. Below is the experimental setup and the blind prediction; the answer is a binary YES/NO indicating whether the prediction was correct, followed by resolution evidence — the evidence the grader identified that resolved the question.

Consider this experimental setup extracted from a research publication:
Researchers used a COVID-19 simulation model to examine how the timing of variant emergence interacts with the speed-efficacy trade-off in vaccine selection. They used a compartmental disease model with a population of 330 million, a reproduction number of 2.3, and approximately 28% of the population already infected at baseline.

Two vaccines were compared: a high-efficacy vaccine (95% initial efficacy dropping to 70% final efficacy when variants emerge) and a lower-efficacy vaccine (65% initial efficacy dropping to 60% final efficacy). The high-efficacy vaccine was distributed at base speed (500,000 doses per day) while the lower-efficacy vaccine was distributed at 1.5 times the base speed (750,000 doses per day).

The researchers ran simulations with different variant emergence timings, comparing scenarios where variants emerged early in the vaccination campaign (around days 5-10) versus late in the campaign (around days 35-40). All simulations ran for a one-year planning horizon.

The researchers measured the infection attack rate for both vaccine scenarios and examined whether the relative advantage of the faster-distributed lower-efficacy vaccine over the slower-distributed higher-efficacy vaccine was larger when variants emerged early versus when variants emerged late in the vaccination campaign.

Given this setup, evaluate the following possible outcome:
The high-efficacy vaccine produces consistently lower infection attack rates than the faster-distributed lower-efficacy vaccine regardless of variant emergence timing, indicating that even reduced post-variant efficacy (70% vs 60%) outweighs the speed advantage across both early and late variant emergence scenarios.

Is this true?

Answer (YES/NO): NO